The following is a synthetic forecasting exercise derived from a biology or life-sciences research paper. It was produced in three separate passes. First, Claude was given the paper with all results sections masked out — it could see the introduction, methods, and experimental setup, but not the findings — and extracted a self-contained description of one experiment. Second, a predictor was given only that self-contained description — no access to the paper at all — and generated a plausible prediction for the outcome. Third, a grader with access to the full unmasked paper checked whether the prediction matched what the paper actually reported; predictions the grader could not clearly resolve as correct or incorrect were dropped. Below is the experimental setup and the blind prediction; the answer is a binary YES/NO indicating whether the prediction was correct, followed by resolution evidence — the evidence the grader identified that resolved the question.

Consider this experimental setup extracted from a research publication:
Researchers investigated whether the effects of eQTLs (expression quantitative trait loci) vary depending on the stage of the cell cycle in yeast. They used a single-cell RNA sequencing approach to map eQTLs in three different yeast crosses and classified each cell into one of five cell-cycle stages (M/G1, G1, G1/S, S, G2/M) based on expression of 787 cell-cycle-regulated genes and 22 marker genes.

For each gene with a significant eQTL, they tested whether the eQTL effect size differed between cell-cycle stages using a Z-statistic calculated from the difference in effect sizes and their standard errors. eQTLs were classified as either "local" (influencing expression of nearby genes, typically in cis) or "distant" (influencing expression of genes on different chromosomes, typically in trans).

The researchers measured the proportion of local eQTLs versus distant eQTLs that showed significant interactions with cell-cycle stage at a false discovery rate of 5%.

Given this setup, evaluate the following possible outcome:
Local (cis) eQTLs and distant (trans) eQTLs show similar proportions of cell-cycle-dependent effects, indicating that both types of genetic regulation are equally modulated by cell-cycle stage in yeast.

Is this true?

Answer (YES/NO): NO